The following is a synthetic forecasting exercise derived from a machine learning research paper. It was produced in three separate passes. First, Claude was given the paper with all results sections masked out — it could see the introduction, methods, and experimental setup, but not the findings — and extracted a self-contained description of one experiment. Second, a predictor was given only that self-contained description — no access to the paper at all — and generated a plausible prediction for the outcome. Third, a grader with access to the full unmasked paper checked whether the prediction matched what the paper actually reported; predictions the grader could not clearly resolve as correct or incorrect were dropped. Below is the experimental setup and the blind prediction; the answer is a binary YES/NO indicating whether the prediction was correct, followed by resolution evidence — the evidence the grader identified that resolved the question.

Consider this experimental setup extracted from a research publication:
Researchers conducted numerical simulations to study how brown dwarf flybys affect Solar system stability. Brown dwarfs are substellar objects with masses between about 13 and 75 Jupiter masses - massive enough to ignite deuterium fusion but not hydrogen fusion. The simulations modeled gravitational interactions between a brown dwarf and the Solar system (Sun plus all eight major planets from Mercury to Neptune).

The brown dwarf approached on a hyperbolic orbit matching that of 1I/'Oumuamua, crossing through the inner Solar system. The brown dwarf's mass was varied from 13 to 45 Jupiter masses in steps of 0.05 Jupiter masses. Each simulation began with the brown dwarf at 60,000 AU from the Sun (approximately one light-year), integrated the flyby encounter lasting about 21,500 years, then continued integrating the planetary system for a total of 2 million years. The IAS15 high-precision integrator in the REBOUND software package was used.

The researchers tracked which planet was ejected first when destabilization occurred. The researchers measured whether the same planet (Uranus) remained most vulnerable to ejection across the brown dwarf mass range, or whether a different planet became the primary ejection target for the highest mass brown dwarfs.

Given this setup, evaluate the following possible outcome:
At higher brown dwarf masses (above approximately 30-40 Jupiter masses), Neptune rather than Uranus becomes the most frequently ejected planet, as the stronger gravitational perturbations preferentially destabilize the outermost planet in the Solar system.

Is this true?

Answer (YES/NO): YES